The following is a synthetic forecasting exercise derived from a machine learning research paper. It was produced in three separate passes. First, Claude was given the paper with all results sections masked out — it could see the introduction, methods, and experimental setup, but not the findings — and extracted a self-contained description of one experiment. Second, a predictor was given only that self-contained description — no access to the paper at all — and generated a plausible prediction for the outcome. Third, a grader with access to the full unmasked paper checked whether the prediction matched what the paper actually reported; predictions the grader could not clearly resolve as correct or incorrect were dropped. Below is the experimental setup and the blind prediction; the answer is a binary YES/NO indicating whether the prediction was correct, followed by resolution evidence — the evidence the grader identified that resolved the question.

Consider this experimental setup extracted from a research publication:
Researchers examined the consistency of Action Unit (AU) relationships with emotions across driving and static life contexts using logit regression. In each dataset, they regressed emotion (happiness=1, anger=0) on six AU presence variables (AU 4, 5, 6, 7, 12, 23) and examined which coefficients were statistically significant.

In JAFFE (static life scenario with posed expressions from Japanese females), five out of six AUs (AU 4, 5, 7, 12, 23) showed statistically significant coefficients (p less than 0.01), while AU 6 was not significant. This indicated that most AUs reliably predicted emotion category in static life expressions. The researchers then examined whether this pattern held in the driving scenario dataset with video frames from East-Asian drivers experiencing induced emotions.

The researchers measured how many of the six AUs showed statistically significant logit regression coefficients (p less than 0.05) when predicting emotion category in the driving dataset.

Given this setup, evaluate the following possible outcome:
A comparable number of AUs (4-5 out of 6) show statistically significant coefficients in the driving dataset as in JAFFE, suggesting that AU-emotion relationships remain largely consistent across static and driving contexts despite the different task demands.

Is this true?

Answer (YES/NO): NO